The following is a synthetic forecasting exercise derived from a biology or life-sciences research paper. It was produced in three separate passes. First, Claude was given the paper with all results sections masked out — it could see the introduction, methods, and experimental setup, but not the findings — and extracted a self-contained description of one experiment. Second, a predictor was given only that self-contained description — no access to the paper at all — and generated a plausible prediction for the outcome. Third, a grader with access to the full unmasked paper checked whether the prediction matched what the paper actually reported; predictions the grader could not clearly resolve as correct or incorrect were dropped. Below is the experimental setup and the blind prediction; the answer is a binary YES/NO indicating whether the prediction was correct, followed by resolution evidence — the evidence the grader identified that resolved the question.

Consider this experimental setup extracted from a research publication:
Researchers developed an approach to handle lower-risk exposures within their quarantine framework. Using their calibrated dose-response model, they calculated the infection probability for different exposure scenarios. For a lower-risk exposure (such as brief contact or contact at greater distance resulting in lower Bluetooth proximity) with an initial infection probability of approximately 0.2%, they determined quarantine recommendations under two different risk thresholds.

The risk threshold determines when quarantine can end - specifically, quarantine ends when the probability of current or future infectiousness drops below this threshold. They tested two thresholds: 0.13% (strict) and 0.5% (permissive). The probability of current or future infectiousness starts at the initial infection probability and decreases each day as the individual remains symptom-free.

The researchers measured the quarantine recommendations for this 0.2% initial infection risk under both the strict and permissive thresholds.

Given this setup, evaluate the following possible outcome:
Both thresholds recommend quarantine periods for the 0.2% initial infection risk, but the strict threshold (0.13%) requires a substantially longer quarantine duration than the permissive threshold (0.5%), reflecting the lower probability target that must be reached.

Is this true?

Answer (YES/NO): NO